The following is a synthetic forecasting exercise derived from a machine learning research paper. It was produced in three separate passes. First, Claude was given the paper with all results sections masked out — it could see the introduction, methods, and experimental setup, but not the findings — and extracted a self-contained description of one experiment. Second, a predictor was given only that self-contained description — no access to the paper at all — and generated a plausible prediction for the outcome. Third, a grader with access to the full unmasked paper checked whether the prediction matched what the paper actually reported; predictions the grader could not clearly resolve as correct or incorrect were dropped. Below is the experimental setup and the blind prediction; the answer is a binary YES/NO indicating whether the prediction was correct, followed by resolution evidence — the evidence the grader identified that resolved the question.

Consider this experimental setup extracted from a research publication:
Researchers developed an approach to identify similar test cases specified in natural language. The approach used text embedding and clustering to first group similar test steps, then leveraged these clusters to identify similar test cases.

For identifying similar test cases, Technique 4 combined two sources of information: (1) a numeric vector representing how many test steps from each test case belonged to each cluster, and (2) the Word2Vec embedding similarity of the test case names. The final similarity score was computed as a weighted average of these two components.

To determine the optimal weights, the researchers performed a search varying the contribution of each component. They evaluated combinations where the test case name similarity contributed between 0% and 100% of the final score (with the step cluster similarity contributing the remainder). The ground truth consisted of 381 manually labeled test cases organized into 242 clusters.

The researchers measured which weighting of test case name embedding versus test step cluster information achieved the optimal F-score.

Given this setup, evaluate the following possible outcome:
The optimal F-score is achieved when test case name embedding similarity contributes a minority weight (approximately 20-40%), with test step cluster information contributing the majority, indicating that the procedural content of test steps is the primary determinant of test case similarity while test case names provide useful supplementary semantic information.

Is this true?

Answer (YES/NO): NO